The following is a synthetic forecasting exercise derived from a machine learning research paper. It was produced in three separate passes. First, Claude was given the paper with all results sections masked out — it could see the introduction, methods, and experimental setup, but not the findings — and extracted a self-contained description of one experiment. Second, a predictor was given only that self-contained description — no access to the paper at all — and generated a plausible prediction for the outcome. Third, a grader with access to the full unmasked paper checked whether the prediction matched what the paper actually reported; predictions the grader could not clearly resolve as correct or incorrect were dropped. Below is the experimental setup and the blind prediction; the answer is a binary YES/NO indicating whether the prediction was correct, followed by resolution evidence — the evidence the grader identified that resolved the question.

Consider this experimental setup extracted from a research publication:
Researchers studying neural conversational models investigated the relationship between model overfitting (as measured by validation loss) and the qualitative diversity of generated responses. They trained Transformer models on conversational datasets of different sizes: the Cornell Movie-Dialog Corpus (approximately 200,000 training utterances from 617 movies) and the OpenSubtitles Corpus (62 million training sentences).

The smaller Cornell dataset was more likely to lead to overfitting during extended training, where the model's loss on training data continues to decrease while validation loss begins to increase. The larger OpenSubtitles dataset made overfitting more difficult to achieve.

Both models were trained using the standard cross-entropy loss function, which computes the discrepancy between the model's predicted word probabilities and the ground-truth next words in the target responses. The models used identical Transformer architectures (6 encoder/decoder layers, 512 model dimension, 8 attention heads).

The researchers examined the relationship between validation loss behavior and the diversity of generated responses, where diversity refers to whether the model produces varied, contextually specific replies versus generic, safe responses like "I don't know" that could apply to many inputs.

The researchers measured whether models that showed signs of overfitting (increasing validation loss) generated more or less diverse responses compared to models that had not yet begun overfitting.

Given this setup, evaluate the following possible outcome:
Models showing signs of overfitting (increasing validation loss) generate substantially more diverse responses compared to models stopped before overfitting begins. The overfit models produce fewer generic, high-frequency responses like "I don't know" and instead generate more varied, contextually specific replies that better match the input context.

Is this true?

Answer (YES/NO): YES